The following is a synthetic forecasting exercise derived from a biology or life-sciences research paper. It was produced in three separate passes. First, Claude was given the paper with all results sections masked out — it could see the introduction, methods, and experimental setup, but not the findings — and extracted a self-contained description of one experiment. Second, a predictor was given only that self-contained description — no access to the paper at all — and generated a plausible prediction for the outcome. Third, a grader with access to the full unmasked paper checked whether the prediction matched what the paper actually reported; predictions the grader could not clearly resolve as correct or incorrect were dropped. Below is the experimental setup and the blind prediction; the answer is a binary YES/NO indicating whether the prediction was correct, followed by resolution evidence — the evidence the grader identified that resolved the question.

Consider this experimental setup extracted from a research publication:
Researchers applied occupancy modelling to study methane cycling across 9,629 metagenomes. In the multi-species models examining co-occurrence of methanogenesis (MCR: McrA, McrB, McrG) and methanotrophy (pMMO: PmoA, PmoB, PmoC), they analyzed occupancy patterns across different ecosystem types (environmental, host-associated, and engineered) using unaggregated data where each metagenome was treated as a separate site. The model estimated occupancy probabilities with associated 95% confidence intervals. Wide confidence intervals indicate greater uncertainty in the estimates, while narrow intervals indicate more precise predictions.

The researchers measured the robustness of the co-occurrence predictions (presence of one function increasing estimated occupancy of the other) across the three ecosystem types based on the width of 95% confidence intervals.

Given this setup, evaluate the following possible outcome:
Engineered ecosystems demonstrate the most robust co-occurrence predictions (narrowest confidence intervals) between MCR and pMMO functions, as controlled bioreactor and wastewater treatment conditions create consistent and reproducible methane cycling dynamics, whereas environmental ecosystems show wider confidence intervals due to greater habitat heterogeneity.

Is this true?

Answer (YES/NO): YES